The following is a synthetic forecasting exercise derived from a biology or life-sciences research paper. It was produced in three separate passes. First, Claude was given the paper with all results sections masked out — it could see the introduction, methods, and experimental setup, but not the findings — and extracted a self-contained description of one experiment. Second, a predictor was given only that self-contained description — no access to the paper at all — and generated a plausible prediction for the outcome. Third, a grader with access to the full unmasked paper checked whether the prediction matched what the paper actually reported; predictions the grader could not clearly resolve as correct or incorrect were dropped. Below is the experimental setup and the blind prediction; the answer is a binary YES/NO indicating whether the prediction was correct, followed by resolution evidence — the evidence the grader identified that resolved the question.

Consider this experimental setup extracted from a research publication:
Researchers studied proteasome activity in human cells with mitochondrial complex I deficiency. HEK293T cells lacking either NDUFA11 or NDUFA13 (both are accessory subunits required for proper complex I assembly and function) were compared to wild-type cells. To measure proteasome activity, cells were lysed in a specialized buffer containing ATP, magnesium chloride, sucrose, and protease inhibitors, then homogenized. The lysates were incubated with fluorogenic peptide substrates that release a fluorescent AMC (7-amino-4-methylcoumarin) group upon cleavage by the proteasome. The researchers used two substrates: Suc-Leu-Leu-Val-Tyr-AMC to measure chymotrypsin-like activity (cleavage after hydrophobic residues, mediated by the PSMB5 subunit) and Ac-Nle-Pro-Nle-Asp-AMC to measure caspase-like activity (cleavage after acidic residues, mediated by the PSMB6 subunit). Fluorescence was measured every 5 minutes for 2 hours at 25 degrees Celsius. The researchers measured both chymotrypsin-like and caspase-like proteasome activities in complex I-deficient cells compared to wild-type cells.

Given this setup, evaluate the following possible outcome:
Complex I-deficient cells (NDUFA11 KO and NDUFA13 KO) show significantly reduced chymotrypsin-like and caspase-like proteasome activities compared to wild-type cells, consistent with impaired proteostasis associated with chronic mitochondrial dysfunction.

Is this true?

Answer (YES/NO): NO